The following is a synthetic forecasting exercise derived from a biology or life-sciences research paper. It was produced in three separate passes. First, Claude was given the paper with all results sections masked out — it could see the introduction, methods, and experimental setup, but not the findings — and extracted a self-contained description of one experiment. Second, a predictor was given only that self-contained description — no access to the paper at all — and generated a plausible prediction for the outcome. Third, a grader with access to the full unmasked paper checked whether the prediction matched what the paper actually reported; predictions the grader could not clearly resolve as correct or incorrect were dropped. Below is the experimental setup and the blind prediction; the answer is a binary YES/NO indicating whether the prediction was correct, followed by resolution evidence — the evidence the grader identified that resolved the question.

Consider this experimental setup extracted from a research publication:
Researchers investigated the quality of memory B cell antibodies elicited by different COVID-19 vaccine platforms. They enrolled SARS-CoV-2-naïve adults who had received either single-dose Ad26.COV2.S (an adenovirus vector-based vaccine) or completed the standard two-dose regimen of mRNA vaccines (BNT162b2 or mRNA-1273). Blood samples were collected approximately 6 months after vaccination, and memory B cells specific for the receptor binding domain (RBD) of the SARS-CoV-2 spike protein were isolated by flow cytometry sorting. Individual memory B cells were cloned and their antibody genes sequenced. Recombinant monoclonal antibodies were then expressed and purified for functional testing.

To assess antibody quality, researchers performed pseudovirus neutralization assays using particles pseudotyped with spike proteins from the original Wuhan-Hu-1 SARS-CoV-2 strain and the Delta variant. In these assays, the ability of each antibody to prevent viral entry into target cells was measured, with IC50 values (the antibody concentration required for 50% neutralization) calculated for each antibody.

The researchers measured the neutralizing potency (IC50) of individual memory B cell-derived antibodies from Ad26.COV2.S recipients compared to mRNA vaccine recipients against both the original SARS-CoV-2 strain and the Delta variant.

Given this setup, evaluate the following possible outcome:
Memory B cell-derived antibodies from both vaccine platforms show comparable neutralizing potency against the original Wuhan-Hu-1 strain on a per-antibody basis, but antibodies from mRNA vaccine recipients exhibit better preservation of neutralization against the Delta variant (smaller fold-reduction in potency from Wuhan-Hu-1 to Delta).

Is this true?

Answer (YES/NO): NO